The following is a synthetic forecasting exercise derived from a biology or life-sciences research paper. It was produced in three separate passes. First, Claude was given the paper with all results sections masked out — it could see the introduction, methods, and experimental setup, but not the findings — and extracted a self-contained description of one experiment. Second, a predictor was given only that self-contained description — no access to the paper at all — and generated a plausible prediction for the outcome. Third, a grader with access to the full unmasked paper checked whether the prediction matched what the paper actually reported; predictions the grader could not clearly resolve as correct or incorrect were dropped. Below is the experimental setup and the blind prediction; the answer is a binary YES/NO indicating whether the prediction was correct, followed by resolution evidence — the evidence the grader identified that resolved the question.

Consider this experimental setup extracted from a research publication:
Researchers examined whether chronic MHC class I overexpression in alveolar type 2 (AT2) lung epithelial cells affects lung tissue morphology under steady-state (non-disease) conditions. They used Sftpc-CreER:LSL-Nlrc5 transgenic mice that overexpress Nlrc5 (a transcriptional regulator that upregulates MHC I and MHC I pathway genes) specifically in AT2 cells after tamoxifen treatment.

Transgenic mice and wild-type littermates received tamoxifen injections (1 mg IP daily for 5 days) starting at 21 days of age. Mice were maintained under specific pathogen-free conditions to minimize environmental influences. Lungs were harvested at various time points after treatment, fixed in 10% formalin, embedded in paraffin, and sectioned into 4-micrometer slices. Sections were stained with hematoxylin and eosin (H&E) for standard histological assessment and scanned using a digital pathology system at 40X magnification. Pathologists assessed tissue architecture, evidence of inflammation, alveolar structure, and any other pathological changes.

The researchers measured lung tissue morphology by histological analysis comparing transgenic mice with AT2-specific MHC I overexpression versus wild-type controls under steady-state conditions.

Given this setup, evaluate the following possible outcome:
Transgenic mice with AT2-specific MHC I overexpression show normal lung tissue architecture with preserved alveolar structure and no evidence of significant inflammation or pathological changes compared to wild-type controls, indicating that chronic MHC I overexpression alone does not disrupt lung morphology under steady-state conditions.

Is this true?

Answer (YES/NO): YES